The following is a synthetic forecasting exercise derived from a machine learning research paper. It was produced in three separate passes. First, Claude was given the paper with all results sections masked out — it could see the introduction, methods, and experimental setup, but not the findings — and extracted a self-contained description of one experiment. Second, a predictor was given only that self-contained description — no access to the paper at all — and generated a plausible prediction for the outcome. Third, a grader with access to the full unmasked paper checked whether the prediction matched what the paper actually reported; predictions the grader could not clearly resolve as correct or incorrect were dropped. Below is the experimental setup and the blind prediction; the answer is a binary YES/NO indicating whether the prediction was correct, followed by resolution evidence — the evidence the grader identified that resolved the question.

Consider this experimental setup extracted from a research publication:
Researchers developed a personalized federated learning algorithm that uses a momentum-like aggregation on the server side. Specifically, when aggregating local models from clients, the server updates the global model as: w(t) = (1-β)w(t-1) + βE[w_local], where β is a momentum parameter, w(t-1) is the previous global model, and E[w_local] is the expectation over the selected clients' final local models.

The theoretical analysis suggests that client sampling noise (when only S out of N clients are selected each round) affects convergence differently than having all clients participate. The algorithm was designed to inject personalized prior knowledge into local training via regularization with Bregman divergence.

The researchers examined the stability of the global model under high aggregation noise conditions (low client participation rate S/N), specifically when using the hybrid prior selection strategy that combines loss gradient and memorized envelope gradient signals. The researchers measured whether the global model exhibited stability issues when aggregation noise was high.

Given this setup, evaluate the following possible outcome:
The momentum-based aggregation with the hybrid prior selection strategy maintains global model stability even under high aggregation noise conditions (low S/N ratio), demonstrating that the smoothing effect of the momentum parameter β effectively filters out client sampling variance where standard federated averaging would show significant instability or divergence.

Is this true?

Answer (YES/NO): NO